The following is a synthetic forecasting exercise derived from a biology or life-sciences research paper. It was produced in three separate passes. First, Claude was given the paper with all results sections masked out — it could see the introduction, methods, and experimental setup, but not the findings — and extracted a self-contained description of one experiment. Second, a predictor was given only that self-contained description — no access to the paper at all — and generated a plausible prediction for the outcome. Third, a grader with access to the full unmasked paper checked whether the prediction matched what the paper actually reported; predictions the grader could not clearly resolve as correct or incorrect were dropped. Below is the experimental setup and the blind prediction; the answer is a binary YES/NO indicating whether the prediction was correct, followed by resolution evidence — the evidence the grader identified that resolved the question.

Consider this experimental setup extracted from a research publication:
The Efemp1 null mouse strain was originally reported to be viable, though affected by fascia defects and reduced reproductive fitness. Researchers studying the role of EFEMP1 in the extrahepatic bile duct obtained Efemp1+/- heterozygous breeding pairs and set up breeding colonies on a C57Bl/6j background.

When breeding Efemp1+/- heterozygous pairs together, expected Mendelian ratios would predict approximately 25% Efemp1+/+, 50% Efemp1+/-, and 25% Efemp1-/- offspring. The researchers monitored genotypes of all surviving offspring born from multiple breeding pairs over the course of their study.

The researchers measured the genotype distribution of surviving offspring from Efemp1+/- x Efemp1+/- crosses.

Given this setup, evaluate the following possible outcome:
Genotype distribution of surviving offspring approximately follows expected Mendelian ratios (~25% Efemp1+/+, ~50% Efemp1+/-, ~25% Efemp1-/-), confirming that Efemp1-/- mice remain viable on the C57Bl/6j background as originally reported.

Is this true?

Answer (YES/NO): NO